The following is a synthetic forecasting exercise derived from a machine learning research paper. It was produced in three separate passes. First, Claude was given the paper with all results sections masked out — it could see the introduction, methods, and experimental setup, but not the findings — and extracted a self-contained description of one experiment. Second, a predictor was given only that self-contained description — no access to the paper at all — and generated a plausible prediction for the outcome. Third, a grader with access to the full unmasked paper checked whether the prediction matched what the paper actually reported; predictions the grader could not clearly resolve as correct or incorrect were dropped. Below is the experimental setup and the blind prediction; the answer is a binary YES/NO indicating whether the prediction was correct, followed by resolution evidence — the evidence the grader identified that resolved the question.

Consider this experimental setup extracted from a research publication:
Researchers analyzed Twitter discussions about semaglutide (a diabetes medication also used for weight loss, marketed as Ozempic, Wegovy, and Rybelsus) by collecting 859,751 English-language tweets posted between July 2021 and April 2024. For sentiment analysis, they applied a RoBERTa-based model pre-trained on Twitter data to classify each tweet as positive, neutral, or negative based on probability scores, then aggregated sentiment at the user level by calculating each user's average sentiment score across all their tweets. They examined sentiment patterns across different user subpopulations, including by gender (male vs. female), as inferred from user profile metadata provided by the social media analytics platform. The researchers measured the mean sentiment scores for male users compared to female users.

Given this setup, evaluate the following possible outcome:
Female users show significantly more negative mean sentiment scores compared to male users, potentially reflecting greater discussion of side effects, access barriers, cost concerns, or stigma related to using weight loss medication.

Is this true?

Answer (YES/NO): NO